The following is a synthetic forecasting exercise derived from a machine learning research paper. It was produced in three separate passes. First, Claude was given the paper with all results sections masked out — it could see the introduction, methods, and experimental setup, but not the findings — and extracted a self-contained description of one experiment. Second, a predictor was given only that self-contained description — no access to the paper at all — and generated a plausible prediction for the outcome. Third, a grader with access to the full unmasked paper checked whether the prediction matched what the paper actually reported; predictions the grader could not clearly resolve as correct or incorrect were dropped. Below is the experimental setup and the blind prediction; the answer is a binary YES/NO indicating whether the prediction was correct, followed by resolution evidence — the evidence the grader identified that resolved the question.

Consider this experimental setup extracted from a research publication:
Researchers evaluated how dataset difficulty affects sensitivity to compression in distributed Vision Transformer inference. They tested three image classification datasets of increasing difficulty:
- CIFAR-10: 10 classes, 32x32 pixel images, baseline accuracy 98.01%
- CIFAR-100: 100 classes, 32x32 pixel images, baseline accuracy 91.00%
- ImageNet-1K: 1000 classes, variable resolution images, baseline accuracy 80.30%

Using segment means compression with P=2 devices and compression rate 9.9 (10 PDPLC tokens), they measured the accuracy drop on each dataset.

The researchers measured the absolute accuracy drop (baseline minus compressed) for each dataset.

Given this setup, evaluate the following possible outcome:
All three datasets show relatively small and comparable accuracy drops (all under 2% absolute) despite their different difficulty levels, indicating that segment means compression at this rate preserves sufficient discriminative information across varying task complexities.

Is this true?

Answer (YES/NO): NO